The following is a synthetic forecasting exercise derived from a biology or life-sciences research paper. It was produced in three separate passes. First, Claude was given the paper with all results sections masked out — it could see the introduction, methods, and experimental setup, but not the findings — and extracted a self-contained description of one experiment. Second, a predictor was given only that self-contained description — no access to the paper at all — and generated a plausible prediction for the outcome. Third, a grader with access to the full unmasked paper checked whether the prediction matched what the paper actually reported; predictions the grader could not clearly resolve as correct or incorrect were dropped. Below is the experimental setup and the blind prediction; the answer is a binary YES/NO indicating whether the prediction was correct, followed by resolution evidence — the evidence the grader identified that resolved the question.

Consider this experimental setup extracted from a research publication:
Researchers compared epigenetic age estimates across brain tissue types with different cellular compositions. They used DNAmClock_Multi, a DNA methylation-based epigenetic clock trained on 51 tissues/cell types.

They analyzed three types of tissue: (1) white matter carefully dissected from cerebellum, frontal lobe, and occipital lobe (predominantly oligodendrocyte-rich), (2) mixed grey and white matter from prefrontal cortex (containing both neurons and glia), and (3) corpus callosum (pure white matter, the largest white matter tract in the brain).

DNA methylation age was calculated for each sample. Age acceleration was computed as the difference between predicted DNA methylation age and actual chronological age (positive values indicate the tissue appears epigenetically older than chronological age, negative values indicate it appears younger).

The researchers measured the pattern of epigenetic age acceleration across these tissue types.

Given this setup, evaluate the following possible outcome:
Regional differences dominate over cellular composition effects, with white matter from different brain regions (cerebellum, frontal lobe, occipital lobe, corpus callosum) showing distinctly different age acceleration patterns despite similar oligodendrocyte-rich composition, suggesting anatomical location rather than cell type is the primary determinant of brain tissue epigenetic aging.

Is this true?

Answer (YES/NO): NO